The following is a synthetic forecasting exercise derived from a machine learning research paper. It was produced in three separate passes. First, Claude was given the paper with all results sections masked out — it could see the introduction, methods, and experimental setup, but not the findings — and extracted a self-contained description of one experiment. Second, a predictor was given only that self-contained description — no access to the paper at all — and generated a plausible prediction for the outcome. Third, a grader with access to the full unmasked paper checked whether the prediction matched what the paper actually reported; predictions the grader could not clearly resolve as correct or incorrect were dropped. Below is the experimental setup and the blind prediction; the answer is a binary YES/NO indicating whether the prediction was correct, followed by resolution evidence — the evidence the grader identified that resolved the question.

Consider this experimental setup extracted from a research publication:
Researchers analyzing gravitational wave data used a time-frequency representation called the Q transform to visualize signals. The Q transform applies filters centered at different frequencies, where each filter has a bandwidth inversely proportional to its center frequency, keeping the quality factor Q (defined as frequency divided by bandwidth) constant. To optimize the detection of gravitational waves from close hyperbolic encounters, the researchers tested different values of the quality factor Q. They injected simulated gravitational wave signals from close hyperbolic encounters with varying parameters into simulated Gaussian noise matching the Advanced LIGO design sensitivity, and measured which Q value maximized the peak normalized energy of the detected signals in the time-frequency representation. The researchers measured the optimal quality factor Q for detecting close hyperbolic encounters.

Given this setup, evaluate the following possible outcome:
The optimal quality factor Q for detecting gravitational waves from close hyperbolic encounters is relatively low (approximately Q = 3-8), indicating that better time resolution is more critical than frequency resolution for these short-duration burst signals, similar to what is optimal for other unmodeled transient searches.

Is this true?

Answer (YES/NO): YES